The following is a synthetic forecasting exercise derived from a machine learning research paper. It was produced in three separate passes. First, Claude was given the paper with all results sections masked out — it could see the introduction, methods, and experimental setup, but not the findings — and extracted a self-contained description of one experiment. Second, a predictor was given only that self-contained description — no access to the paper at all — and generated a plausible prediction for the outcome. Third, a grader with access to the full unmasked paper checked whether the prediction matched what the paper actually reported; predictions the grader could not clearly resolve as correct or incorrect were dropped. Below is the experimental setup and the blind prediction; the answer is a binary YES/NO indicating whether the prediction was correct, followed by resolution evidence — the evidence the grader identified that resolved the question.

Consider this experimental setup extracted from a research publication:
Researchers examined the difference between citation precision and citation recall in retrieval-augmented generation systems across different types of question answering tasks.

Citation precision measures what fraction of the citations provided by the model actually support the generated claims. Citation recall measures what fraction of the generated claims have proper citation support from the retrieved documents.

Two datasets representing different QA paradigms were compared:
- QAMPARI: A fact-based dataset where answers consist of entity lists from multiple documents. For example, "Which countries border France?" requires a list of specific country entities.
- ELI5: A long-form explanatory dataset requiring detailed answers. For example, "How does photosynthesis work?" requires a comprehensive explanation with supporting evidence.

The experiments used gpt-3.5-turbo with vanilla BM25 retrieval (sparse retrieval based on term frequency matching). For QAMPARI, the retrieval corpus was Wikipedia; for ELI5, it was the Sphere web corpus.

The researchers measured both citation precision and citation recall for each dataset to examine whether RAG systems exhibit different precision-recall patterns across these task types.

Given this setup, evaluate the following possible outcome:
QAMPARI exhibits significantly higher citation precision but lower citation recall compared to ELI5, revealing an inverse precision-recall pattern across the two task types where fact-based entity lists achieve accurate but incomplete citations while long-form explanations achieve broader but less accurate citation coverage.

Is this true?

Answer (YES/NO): NO